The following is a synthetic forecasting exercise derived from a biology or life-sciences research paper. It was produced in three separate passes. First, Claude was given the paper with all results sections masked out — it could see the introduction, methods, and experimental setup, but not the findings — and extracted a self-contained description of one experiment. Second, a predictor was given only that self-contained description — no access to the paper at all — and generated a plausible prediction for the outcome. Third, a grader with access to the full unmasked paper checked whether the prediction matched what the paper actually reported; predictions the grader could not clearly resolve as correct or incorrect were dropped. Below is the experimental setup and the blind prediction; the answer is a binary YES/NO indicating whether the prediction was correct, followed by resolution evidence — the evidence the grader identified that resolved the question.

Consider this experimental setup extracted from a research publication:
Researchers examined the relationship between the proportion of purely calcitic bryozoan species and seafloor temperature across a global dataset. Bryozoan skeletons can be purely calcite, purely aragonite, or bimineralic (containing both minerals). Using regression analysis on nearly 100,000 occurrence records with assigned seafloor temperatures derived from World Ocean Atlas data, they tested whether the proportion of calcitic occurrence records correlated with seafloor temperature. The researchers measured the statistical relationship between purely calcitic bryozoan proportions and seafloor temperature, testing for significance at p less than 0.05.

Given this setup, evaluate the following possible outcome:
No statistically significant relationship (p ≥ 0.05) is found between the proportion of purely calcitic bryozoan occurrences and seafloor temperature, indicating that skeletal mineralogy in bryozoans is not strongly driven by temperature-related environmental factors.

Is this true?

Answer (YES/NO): NO